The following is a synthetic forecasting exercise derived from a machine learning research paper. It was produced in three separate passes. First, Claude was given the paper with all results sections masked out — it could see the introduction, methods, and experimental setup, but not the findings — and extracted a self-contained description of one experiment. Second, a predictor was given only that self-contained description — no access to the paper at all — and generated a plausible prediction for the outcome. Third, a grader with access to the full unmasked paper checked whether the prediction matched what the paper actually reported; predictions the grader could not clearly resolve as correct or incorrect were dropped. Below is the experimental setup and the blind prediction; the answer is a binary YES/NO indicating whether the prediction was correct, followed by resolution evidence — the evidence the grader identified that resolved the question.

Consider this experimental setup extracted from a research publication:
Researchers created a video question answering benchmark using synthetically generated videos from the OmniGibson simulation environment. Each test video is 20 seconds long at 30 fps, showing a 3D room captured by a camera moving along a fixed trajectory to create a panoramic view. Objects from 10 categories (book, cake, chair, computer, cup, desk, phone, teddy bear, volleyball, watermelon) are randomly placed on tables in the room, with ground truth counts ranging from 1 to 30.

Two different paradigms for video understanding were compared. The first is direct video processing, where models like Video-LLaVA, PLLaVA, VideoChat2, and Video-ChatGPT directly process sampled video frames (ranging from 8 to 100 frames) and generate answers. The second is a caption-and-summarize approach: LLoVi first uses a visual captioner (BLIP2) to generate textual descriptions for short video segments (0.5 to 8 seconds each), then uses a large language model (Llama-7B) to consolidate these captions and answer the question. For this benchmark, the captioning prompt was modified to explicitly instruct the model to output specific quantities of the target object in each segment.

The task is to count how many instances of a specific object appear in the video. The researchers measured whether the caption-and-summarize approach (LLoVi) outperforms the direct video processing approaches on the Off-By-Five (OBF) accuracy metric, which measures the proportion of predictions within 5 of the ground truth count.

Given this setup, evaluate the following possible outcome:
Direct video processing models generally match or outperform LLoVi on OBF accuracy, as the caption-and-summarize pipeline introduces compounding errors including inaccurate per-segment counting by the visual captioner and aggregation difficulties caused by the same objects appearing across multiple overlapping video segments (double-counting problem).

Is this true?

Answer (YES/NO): NO